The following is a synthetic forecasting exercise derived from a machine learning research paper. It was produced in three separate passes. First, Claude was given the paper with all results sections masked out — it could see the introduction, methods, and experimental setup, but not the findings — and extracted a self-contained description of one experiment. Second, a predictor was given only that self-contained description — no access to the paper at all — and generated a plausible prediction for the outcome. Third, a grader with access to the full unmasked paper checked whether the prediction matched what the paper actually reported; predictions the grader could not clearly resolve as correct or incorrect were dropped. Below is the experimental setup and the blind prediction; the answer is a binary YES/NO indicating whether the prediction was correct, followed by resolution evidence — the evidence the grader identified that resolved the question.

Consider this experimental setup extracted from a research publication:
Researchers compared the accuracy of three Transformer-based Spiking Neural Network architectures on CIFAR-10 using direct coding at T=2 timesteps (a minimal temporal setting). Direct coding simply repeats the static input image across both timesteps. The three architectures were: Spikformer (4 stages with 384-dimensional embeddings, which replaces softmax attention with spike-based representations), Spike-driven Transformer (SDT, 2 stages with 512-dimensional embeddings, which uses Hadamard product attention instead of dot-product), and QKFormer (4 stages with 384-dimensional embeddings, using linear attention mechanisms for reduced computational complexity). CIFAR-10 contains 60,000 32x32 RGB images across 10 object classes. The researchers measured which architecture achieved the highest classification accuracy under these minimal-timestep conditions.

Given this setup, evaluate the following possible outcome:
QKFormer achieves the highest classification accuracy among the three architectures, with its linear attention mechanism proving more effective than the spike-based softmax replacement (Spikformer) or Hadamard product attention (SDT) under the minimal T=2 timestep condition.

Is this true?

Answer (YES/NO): YES